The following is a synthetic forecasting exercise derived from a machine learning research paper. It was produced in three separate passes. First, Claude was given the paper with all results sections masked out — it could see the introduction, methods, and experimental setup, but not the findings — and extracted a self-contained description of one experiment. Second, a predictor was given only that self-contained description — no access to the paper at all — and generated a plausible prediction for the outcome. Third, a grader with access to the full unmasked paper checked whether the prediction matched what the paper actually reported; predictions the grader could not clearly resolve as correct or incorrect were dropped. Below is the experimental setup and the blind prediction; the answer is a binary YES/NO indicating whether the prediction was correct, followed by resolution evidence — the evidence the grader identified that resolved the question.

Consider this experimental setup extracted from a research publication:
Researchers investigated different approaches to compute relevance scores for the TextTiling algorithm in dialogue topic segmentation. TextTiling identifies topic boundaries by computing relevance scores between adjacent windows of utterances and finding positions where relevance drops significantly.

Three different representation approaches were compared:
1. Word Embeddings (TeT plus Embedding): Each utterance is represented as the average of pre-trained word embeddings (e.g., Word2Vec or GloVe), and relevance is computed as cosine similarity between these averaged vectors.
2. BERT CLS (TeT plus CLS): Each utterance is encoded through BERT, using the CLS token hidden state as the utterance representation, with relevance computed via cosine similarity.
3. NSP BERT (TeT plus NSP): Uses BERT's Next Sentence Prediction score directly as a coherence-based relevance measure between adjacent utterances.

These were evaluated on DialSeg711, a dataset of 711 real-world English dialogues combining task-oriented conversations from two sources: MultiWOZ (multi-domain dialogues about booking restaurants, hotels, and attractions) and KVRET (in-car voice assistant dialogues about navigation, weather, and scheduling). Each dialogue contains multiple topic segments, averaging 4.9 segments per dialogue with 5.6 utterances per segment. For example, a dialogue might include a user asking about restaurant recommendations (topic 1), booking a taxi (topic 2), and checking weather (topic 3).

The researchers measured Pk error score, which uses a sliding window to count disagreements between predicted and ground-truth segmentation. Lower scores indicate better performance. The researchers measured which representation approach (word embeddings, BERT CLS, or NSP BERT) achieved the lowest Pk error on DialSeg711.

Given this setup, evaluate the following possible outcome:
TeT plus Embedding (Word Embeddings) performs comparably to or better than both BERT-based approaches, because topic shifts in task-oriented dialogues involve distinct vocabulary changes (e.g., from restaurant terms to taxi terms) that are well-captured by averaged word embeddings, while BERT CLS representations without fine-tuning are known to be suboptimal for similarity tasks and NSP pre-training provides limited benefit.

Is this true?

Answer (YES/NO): YES